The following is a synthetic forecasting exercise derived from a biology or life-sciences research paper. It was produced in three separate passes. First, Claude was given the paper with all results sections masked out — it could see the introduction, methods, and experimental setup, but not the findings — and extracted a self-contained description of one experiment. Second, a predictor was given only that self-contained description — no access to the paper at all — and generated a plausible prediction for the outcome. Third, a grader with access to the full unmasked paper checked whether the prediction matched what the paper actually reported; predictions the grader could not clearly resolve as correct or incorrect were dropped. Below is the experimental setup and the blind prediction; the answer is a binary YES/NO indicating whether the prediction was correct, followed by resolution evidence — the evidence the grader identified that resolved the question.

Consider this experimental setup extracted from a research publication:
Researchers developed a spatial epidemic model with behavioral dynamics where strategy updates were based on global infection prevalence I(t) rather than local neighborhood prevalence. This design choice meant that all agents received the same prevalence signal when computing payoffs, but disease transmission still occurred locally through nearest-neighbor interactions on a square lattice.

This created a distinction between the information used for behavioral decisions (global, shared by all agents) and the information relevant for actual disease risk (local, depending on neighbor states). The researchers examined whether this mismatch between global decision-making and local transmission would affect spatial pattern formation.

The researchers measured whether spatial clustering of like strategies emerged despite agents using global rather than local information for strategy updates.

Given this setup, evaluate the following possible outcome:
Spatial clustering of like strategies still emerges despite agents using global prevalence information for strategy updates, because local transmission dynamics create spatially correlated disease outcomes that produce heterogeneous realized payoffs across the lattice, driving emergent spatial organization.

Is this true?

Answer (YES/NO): NO